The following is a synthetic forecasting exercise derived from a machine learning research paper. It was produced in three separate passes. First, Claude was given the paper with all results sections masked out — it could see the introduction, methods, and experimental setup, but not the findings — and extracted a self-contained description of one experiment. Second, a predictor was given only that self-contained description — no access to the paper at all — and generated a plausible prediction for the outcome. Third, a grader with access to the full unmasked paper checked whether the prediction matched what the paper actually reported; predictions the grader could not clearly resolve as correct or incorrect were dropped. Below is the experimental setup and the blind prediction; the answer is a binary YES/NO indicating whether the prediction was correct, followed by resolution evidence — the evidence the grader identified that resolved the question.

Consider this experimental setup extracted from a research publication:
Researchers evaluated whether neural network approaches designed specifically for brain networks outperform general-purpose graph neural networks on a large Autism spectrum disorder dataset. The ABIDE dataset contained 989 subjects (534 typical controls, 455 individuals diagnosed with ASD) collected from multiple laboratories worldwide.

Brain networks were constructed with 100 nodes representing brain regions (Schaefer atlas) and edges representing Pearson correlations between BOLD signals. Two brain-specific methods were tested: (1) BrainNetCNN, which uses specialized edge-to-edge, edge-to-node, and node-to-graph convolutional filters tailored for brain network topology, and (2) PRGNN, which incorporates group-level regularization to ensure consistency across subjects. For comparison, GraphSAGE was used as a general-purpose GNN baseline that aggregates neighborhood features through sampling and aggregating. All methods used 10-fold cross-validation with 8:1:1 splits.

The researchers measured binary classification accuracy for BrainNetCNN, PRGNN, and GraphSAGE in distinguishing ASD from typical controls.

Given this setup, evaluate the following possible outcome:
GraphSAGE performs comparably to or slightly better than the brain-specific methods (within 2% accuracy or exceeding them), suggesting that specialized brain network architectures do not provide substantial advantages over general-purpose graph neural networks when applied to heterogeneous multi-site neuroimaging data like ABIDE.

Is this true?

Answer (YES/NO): NO